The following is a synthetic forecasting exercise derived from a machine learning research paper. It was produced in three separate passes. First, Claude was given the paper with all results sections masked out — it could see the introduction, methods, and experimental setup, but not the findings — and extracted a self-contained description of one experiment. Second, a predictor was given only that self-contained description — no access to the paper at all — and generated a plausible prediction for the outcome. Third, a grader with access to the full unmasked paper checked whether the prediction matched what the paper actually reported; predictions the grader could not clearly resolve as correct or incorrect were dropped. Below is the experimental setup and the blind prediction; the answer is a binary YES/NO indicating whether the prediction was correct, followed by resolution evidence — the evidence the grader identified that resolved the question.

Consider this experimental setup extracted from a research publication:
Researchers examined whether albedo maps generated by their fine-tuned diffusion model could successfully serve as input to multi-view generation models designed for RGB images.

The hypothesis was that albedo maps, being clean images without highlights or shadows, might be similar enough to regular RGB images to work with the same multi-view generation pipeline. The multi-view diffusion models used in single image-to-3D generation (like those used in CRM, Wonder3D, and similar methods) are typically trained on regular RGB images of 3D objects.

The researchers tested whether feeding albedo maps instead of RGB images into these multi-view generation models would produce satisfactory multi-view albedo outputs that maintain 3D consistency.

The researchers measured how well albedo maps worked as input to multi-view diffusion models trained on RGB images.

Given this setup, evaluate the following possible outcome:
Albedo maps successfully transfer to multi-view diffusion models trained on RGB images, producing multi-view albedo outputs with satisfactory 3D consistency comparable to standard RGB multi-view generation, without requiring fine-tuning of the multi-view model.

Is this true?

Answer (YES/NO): YES